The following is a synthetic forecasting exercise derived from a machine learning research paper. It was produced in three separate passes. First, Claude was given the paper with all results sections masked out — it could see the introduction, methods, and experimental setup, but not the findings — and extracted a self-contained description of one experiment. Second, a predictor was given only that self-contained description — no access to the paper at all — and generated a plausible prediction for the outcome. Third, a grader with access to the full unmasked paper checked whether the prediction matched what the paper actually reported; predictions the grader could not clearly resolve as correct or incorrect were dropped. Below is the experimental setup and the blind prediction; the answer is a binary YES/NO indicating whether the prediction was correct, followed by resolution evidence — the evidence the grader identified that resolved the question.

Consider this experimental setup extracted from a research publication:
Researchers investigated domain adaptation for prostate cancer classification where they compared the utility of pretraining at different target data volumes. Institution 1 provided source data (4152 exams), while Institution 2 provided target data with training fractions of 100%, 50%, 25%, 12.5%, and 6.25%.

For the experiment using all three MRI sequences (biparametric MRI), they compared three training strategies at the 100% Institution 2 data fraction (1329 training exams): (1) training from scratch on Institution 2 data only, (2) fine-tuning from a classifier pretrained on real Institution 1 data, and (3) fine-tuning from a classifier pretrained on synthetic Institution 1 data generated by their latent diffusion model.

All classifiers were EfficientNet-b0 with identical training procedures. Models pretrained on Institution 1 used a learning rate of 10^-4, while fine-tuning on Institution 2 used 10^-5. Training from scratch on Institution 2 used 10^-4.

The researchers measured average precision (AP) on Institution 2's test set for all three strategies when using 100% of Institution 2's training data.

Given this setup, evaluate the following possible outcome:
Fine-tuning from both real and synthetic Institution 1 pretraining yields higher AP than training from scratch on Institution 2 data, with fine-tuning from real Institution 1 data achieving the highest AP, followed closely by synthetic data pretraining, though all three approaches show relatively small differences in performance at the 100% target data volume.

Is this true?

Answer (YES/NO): NO